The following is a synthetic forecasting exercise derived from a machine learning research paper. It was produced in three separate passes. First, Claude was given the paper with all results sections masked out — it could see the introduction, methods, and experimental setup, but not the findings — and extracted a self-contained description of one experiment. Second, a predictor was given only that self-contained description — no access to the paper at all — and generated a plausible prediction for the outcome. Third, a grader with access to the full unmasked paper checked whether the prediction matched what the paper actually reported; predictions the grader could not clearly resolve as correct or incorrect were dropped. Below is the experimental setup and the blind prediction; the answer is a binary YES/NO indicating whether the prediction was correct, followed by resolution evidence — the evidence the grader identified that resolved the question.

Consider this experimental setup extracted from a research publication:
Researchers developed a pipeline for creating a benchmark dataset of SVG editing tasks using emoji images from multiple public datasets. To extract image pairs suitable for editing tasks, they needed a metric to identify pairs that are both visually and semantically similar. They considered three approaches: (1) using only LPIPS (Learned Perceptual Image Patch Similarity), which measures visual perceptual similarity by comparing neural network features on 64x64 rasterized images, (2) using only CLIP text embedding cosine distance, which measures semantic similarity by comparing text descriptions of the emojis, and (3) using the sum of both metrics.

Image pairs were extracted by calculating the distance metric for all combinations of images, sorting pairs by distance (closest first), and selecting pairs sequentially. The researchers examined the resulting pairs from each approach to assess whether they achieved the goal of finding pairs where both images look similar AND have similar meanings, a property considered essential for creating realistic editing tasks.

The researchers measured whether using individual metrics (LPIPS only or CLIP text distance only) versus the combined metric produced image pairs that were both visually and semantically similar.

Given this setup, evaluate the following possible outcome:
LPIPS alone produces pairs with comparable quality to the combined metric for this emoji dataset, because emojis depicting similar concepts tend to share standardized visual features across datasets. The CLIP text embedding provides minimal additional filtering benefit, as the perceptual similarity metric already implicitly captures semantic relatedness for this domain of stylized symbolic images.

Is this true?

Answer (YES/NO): NO